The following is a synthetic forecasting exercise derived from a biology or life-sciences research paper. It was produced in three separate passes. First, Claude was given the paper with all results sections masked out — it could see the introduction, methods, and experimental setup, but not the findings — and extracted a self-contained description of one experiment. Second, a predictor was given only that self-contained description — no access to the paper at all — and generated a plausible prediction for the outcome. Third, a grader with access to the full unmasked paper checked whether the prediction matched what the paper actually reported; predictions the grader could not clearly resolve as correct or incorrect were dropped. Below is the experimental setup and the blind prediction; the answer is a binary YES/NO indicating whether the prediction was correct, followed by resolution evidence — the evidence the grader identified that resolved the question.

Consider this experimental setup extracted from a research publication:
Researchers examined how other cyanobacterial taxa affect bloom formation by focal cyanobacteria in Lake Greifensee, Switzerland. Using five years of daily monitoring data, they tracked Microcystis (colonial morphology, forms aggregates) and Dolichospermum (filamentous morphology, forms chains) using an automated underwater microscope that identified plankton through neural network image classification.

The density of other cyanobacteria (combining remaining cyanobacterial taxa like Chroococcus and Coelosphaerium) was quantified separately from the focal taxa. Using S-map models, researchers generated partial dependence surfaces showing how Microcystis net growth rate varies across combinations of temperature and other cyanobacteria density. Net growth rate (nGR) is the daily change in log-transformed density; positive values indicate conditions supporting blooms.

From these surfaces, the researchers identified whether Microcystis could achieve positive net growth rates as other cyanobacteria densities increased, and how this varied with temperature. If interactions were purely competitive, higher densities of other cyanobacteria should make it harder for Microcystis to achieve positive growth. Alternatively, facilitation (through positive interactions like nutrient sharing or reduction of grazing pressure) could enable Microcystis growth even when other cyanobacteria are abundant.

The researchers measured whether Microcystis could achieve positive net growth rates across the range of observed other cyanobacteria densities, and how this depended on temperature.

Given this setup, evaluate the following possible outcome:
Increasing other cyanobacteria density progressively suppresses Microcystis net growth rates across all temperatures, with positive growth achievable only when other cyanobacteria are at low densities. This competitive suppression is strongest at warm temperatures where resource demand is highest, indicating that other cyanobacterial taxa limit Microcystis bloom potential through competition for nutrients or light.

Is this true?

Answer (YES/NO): NO